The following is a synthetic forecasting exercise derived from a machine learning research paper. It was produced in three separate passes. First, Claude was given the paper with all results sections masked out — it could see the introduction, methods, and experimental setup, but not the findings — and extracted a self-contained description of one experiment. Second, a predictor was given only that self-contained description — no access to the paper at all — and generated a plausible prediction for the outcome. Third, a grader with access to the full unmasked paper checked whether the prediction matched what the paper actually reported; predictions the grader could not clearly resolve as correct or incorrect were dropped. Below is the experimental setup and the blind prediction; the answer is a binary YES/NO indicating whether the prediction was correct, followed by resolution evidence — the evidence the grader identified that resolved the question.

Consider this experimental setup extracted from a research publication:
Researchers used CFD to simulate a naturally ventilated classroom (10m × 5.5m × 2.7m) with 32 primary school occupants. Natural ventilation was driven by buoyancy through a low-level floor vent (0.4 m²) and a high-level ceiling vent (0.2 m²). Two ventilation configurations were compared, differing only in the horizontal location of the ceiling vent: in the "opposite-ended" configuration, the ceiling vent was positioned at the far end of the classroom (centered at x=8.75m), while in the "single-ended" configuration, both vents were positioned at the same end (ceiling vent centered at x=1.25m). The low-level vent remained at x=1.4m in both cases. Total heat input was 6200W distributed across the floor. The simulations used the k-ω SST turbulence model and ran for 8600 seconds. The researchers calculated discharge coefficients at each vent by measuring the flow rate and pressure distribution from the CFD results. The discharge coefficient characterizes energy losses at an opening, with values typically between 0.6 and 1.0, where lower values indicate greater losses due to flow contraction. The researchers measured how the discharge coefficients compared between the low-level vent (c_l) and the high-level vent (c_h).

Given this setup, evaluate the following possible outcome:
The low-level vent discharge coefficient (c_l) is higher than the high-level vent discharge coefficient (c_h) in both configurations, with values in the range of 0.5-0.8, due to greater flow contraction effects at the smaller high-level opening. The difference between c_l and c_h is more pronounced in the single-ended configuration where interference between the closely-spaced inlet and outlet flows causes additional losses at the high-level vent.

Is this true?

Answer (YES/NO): NO